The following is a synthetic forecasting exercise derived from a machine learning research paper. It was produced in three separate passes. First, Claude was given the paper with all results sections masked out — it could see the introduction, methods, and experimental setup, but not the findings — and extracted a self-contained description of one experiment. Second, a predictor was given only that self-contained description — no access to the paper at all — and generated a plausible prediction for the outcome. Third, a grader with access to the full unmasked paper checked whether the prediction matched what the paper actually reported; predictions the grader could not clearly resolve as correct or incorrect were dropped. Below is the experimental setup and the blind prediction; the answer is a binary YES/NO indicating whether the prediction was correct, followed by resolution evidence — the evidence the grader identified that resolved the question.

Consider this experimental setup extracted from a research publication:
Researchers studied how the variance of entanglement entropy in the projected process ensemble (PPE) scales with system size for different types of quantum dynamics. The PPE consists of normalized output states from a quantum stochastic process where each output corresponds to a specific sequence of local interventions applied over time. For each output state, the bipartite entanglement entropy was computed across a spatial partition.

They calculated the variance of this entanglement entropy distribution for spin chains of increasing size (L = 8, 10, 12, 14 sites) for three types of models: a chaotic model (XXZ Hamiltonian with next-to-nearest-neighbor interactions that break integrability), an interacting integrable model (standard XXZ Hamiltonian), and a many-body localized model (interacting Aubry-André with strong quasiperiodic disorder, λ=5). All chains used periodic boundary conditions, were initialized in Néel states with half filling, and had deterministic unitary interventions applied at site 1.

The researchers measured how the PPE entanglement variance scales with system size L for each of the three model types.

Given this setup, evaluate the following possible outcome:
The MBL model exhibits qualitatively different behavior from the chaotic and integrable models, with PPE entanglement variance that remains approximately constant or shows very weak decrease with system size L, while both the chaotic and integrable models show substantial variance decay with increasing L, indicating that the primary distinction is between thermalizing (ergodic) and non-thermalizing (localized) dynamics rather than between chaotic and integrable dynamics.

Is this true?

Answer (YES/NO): NO